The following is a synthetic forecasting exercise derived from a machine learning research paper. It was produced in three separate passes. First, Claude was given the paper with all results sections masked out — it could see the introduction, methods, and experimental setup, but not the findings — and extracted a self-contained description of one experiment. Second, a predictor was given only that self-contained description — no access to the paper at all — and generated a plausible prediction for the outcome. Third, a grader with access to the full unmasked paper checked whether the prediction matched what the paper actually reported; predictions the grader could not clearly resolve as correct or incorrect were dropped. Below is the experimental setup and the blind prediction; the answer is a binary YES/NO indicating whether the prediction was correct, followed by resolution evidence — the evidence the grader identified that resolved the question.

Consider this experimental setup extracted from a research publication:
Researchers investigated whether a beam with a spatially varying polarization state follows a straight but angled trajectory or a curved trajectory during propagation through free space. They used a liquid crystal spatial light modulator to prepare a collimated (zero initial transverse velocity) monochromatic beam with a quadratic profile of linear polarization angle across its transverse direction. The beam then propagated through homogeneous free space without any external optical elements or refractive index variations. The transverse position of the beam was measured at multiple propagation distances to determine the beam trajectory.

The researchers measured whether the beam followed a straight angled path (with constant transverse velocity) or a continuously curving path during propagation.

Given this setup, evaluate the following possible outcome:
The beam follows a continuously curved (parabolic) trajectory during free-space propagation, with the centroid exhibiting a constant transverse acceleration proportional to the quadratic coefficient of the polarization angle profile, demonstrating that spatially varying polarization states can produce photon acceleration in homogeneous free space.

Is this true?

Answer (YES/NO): YES